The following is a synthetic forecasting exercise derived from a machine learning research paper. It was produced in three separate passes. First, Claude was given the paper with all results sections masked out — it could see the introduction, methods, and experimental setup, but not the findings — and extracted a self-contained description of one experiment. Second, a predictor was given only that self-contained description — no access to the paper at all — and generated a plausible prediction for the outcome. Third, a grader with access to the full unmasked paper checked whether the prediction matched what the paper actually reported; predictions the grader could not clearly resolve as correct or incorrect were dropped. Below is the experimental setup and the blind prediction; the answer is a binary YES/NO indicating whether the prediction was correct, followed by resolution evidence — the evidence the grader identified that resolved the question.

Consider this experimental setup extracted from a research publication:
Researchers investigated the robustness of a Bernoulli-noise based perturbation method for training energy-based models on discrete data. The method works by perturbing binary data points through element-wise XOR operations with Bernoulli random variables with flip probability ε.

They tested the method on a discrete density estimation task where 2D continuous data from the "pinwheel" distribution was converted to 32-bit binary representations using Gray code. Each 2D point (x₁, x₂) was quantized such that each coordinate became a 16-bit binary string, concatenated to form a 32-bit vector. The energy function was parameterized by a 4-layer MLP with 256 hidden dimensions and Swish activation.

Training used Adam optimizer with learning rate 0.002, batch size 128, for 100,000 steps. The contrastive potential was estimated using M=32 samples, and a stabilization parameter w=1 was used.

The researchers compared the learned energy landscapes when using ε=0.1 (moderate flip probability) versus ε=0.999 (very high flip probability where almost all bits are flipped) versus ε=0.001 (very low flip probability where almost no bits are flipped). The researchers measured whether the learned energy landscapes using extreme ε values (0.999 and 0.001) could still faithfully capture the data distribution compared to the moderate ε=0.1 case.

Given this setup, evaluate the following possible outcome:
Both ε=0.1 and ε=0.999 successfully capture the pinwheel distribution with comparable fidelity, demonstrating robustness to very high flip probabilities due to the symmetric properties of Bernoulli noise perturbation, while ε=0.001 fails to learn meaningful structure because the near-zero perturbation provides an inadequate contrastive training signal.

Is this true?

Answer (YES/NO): NO